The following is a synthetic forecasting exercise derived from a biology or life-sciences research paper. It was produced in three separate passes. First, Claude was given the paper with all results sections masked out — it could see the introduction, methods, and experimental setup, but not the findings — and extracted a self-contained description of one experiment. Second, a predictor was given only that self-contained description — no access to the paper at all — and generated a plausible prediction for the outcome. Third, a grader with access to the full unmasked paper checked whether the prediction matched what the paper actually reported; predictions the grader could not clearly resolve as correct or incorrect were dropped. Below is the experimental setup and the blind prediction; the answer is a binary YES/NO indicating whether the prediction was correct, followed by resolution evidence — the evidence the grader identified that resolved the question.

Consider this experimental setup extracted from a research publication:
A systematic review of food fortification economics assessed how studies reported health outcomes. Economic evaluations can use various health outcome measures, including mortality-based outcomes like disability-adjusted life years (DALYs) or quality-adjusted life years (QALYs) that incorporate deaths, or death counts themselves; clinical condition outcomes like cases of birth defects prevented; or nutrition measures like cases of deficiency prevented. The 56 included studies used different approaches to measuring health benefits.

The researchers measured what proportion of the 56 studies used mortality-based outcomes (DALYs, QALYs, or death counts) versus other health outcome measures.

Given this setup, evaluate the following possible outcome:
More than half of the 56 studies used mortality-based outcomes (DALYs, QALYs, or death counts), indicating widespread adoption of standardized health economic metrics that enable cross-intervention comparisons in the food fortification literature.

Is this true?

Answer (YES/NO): YES